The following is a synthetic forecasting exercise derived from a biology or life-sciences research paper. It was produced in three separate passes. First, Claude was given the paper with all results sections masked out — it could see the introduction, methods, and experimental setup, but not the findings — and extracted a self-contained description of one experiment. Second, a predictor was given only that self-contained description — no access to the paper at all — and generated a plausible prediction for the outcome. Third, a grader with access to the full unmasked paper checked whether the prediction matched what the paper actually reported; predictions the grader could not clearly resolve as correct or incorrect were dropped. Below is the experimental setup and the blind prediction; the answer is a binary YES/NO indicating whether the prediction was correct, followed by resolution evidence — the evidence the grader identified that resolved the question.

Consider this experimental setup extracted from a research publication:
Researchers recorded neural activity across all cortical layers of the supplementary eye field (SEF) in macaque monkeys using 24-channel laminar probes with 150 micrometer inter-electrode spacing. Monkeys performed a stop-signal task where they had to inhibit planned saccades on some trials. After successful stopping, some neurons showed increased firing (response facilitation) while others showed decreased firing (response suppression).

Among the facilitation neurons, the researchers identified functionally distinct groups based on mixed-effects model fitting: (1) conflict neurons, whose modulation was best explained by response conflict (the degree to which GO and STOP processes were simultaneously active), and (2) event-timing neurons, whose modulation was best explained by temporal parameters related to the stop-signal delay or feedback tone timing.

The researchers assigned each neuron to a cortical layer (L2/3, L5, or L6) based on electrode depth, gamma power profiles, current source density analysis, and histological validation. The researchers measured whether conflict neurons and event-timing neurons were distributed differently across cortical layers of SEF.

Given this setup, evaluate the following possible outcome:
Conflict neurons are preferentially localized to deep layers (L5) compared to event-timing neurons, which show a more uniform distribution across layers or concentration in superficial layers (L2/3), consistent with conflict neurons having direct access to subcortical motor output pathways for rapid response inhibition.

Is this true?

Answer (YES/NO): NO